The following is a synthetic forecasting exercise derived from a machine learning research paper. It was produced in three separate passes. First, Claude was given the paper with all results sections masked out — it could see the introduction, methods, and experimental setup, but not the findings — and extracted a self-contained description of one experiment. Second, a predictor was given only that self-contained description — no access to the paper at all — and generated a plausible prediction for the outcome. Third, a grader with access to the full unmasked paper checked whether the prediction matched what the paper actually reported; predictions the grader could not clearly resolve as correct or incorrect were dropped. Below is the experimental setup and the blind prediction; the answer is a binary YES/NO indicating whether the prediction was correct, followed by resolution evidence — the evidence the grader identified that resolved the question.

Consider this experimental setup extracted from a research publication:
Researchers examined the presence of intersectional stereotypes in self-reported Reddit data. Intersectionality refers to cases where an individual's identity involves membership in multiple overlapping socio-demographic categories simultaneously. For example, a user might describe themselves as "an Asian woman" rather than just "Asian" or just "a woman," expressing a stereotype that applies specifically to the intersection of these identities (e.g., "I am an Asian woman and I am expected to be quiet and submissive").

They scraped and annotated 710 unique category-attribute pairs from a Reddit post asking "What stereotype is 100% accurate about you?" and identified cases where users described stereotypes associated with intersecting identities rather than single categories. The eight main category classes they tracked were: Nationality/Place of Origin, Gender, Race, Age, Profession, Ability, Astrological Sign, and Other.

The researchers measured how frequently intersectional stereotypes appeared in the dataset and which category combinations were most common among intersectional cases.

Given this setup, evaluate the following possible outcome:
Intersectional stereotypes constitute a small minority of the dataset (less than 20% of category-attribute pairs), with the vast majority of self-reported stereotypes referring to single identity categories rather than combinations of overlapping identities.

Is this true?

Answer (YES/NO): YES